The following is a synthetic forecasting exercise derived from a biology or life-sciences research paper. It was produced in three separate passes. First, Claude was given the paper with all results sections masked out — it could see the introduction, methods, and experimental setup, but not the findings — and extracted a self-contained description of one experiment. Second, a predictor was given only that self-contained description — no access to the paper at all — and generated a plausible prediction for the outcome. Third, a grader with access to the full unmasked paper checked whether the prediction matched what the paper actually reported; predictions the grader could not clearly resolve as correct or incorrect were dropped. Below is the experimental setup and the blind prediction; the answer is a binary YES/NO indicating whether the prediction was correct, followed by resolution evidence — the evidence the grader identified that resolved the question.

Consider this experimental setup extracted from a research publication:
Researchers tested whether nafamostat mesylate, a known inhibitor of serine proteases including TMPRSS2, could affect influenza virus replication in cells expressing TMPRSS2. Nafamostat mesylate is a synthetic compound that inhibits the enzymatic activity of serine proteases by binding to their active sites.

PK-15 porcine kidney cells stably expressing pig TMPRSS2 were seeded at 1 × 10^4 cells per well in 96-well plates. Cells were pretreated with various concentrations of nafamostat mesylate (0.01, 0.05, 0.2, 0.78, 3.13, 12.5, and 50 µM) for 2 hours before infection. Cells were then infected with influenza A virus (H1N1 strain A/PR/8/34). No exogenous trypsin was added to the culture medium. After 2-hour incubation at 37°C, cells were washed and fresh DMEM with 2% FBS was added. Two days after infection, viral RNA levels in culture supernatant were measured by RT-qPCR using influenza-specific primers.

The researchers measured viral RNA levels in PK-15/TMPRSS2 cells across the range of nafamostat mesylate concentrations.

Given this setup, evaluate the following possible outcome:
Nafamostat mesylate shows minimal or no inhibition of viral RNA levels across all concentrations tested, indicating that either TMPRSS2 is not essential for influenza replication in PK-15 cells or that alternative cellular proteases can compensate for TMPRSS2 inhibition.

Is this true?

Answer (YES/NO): NO